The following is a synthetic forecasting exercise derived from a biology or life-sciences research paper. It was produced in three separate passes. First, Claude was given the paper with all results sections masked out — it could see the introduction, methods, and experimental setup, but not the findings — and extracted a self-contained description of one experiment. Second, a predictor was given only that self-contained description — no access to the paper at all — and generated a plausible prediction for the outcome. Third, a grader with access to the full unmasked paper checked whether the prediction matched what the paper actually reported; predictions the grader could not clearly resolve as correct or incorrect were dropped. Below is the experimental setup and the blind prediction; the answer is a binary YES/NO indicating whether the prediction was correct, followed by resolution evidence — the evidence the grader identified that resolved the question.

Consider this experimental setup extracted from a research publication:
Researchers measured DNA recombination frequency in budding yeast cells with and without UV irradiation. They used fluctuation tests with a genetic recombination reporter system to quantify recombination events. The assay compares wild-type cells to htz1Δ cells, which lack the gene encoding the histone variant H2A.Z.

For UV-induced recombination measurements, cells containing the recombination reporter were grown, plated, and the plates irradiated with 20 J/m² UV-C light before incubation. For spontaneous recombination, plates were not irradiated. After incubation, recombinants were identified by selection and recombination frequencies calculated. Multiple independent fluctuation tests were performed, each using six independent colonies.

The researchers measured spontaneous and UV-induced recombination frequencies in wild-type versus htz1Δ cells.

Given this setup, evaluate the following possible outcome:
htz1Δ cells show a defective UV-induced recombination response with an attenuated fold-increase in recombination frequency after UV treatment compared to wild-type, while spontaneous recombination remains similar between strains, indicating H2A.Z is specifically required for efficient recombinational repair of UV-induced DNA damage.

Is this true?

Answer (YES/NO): NO